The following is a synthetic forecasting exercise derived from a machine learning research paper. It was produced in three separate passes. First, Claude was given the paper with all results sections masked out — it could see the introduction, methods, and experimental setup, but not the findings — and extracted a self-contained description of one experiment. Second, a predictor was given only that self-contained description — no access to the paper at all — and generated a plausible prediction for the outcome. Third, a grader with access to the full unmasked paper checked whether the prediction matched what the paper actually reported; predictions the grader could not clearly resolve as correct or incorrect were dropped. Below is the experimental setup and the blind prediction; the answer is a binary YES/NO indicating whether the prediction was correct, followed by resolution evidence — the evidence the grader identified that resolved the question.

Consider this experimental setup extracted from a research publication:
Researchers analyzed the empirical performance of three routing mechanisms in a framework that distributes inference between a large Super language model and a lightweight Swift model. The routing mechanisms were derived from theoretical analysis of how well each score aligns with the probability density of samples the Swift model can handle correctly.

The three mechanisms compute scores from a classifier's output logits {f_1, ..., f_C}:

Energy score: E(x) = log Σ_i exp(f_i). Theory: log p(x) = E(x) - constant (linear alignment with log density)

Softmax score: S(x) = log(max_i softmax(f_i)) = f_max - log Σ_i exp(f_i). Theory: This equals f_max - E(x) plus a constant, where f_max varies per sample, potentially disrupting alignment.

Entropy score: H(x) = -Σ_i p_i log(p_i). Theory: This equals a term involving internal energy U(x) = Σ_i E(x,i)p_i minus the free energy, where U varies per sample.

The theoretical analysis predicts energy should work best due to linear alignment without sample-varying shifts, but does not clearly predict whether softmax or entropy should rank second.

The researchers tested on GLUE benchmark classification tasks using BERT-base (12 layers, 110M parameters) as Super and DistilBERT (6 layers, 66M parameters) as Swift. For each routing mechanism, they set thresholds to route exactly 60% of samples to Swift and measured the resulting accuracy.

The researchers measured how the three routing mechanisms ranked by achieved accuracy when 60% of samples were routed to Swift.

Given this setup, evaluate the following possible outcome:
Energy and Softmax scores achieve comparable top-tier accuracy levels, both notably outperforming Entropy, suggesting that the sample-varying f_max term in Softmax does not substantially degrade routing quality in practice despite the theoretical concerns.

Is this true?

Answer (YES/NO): NO